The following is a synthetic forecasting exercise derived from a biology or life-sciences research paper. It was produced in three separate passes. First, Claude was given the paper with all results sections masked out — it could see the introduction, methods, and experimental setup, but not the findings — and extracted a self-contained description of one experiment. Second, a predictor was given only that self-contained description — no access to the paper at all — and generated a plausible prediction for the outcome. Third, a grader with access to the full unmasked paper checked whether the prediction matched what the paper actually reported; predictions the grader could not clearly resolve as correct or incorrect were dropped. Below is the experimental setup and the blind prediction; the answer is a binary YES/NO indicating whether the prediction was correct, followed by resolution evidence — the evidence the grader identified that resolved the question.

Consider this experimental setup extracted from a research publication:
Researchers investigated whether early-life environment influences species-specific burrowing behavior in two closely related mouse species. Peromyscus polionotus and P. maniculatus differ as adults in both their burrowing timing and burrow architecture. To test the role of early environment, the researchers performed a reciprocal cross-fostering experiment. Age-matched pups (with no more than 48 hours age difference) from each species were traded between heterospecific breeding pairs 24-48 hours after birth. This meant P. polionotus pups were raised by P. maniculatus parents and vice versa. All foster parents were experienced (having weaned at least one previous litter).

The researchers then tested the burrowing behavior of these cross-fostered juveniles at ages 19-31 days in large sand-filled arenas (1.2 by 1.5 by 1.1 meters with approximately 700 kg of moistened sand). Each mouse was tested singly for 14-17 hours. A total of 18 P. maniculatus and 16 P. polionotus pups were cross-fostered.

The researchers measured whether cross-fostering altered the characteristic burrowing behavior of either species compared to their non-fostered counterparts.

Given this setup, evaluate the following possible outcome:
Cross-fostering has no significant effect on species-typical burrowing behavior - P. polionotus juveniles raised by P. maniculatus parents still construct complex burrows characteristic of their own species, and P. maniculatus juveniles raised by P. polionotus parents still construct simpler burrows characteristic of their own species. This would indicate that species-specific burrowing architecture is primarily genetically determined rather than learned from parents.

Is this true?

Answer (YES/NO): YES